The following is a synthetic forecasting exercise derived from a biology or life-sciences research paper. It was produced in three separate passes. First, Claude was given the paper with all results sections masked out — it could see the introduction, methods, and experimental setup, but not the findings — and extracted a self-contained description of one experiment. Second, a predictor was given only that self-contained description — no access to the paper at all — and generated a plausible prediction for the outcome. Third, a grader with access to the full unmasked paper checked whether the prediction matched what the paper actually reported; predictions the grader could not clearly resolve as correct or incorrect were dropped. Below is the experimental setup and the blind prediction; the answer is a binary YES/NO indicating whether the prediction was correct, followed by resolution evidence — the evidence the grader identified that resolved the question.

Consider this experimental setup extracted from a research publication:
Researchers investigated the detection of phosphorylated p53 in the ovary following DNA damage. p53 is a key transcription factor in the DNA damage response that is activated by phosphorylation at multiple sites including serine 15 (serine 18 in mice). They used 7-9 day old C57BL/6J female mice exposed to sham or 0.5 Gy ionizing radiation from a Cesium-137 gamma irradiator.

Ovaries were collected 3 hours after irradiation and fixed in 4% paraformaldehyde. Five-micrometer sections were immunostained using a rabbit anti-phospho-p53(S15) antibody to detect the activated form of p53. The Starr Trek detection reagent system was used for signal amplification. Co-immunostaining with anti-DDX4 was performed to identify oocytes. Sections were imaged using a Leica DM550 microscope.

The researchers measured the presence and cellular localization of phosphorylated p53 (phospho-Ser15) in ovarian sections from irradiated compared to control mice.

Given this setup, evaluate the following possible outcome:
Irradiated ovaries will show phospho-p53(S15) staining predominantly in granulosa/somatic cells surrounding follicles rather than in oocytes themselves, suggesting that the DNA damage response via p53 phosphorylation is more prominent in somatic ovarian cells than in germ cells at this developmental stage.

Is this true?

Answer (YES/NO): NO